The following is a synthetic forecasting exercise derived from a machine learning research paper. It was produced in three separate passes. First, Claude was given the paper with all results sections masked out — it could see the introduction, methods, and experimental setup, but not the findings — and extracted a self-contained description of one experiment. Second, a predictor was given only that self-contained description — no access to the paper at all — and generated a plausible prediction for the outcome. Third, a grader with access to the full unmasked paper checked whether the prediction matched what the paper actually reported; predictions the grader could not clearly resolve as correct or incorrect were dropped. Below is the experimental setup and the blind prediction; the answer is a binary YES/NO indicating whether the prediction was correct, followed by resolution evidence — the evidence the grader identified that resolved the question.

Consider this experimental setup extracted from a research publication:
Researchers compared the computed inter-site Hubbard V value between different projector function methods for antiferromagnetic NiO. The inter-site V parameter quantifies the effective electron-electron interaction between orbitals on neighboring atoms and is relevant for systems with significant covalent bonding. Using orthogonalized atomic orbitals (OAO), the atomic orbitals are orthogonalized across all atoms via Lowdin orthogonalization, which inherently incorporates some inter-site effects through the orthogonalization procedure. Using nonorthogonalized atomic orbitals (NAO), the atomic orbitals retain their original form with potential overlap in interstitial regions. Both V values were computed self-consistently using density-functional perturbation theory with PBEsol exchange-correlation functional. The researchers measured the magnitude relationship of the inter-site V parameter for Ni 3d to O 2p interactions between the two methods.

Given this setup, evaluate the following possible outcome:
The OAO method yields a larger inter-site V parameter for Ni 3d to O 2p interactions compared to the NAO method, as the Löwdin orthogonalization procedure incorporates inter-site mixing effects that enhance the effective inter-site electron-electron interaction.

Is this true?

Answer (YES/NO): NO